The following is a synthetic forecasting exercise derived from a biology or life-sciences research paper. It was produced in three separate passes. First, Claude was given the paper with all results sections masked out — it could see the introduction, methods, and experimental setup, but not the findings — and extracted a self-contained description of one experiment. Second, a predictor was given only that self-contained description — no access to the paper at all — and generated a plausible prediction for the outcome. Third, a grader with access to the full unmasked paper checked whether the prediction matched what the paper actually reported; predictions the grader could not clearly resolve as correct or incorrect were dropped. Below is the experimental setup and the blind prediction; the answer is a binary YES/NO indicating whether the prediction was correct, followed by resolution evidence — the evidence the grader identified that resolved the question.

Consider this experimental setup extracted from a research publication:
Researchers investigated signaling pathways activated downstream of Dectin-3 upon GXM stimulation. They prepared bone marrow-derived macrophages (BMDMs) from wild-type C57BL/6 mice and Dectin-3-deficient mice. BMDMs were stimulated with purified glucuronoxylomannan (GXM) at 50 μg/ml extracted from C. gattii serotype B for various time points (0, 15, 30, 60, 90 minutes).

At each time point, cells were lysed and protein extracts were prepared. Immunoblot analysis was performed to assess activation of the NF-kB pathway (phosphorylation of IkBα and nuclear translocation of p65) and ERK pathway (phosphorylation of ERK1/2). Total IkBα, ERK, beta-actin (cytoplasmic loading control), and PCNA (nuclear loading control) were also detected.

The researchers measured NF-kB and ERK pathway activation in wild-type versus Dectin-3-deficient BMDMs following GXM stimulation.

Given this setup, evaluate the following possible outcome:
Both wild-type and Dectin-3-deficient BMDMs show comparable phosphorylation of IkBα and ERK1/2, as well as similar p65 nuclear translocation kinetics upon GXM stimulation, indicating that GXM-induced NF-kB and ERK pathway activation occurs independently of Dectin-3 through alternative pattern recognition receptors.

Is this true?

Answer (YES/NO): NO